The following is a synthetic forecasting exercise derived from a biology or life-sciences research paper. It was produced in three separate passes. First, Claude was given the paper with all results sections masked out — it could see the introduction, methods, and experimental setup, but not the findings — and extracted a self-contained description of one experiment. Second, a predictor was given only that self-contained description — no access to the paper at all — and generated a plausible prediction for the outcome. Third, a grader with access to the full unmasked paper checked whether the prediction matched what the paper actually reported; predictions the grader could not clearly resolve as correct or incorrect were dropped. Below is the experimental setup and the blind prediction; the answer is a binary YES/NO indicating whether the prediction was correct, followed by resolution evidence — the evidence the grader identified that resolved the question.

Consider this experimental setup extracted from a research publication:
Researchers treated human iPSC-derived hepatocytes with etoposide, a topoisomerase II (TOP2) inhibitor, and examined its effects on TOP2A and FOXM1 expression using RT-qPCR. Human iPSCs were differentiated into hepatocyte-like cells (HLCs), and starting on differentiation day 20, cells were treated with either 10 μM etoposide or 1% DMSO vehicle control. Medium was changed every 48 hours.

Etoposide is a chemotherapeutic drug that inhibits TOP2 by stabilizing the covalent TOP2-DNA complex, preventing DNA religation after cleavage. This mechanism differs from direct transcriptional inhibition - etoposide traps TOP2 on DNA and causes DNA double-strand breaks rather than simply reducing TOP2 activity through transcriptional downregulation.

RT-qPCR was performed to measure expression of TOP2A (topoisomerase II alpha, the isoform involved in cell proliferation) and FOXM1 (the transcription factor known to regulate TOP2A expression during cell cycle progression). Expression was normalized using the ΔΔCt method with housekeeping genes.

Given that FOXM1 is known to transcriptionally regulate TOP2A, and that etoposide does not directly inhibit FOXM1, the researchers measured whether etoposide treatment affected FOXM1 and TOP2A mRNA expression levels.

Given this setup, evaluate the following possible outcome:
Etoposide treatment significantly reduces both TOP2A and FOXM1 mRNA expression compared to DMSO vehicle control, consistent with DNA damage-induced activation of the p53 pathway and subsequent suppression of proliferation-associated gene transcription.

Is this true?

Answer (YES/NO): NO